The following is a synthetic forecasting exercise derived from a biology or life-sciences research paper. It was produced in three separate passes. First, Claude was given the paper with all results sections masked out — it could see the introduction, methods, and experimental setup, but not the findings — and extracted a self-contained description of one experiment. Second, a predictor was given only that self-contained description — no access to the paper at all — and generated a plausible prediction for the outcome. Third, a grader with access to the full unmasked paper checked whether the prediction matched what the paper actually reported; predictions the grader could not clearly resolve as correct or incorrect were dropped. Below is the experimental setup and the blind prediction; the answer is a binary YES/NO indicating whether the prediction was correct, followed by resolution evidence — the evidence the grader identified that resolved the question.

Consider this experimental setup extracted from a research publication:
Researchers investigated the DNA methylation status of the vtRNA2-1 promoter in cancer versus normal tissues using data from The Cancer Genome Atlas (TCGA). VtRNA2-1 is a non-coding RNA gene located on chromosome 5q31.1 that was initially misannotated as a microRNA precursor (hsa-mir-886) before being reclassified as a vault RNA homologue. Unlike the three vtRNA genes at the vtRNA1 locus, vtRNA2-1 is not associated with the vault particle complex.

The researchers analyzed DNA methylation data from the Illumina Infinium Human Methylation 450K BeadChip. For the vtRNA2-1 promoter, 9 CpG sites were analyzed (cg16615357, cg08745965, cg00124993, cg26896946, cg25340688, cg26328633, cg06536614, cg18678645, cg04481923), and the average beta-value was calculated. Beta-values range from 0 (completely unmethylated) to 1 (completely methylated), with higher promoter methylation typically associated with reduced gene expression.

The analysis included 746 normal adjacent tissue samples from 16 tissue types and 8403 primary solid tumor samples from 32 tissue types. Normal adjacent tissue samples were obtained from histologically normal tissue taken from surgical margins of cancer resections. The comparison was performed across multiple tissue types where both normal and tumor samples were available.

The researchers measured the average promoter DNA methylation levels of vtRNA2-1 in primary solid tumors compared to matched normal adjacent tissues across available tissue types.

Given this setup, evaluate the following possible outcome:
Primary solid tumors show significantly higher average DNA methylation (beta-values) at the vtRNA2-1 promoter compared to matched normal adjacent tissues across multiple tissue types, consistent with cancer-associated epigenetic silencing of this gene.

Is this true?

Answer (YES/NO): YES